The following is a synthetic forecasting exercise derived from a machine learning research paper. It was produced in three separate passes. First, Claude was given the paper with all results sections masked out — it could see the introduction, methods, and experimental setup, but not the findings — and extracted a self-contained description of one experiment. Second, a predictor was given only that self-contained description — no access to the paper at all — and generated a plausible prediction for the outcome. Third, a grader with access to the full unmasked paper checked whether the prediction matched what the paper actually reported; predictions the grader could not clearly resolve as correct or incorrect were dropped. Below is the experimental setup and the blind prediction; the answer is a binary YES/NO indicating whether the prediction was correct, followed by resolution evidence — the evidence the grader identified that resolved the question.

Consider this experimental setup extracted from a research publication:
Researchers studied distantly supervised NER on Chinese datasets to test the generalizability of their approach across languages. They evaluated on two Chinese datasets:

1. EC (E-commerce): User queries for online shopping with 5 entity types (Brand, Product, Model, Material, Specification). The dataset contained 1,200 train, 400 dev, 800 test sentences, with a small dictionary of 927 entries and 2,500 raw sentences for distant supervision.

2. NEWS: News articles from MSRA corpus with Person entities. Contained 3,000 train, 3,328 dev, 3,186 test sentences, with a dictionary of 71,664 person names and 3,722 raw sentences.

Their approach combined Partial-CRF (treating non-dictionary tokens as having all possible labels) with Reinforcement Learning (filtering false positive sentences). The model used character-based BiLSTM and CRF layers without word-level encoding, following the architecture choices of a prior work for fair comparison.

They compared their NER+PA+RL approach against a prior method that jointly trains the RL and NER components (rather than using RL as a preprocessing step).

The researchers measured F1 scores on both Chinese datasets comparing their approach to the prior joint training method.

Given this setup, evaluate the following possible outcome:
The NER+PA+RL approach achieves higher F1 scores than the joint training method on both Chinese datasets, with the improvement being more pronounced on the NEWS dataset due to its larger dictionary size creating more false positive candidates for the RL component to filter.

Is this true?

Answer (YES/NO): NO